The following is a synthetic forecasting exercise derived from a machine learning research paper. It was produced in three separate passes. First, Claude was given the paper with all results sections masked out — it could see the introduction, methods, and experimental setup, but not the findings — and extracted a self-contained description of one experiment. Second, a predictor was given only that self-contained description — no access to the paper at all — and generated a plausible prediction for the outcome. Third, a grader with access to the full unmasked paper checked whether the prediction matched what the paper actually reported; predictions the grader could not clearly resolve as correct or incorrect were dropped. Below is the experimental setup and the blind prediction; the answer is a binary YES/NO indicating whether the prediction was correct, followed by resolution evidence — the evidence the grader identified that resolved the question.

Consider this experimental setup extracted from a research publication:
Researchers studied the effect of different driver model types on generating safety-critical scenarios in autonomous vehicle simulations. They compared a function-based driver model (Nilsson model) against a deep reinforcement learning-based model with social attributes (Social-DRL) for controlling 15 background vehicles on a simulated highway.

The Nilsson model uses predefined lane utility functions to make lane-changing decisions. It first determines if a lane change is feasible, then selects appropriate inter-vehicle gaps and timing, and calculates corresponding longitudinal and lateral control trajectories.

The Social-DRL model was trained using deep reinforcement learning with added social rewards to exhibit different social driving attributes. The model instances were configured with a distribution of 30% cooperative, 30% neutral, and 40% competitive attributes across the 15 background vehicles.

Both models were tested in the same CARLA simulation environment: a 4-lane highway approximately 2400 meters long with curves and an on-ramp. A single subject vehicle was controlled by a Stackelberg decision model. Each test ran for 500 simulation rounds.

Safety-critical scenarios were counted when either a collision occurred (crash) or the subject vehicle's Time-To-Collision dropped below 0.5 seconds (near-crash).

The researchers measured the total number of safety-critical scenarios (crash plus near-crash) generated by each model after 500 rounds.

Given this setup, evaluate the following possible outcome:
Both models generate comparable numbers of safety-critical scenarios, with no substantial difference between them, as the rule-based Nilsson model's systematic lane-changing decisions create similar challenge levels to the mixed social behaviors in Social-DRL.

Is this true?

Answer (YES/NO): YES